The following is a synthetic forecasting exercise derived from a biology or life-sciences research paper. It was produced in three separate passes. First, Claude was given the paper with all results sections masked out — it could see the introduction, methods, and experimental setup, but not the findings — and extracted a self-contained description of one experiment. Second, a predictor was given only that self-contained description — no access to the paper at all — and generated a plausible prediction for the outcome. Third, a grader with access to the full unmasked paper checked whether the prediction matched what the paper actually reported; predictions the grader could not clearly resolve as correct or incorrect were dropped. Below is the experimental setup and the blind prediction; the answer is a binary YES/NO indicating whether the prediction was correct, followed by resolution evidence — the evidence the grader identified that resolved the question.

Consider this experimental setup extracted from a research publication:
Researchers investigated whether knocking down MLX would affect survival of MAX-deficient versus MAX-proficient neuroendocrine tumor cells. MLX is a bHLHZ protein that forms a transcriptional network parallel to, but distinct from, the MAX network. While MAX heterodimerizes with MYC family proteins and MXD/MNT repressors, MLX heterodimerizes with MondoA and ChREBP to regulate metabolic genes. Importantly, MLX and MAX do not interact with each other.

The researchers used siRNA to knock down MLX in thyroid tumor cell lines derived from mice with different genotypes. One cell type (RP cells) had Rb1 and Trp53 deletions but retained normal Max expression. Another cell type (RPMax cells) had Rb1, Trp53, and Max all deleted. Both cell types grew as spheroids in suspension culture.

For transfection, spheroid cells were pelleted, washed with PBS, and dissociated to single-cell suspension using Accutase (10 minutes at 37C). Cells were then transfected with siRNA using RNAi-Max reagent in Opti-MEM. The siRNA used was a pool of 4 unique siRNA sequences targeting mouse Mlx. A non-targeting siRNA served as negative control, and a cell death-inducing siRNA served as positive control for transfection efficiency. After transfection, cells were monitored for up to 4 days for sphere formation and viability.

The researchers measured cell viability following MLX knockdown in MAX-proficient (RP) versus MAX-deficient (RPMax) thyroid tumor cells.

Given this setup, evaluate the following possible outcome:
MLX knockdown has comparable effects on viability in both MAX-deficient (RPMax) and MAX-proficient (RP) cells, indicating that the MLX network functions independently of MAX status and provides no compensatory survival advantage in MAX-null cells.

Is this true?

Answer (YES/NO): NO